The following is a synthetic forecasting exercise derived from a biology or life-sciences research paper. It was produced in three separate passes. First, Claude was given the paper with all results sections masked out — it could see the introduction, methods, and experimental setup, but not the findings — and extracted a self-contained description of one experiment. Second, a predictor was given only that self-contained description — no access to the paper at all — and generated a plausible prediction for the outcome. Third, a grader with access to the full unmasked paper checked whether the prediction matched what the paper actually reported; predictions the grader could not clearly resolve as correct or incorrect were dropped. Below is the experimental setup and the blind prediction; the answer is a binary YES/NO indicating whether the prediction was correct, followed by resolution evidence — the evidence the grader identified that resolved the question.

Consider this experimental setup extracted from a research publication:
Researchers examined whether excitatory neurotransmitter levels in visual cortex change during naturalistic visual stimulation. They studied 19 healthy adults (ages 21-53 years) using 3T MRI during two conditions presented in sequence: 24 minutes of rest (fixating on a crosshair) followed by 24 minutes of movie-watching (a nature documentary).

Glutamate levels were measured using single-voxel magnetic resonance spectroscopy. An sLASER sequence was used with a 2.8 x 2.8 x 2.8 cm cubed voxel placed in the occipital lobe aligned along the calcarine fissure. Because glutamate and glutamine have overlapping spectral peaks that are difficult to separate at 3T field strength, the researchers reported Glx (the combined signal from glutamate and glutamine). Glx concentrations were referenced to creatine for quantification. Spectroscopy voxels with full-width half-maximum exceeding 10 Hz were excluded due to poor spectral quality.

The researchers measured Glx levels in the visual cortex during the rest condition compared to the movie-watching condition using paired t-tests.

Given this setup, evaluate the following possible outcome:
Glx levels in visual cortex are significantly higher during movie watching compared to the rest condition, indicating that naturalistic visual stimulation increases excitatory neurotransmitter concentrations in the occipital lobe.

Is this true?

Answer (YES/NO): NO